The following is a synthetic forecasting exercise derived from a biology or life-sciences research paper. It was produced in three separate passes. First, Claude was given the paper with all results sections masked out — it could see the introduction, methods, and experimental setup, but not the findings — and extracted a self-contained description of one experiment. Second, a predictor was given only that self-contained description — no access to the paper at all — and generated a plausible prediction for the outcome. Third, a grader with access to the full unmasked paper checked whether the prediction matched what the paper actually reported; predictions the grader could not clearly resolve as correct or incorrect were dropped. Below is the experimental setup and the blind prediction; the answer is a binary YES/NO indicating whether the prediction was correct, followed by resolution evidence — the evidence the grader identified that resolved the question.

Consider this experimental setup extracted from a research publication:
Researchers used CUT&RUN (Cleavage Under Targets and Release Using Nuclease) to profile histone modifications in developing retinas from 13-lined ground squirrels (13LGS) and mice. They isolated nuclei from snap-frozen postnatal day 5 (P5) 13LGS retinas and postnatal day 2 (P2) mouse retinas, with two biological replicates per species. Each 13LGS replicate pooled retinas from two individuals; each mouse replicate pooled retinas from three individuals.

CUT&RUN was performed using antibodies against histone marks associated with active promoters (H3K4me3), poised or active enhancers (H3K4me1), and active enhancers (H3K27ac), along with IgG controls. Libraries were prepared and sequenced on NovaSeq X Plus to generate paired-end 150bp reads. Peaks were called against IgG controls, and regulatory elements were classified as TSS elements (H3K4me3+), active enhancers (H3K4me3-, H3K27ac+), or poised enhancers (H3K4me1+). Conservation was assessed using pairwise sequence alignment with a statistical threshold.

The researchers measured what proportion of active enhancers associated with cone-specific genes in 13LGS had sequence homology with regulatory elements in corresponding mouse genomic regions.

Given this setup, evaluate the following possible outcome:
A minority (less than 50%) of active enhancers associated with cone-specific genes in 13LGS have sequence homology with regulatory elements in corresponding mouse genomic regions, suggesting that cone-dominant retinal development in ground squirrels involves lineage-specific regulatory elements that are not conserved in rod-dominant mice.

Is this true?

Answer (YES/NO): YES